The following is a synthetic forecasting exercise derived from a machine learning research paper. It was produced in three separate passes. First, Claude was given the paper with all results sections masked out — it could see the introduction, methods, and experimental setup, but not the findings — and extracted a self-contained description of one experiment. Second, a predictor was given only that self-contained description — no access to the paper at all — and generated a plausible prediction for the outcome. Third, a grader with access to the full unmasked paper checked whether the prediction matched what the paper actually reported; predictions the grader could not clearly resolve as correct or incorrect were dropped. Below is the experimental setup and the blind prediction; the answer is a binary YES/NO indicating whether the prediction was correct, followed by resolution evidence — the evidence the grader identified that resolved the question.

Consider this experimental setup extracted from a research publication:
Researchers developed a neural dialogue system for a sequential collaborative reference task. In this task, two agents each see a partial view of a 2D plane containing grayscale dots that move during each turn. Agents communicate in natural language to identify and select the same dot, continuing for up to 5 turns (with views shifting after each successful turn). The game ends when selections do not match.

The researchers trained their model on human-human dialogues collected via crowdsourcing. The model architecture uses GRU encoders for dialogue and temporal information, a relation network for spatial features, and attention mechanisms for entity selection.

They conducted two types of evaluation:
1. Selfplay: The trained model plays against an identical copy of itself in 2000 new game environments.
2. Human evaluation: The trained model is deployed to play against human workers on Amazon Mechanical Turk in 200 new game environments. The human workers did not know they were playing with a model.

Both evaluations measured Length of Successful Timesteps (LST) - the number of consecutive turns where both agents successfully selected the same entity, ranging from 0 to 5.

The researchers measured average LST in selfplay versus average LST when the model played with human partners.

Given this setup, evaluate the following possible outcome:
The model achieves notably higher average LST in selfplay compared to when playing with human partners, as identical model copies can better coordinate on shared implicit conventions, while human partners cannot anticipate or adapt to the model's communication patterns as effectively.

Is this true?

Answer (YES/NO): YES